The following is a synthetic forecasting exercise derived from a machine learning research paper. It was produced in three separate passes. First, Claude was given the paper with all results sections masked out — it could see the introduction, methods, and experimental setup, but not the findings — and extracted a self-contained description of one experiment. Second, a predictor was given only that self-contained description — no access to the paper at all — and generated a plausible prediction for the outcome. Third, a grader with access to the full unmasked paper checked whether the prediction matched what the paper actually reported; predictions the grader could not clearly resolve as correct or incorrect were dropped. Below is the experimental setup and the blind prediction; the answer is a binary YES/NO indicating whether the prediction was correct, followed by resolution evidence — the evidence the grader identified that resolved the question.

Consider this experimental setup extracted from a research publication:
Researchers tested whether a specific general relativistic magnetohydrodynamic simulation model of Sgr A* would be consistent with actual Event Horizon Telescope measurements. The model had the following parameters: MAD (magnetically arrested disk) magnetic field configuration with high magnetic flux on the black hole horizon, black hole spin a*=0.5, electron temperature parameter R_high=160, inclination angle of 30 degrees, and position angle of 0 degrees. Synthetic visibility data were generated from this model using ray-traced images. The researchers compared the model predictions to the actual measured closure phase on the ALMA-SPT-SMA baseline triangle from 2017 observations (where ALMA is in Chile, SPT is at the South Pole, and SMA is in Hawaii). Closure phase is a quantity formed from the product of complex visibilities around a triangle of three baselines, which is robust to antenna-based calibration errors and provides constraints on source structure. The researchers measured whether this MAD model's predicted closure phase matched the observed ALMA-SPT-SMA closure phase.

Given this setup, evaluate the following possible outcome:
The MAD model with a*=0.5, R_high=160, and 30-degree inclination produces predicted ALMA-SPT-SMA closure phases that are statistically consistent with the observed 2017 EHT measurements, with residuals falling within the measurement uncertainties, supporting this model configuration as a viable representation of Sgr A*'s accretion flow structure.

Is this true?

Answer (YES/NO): NO